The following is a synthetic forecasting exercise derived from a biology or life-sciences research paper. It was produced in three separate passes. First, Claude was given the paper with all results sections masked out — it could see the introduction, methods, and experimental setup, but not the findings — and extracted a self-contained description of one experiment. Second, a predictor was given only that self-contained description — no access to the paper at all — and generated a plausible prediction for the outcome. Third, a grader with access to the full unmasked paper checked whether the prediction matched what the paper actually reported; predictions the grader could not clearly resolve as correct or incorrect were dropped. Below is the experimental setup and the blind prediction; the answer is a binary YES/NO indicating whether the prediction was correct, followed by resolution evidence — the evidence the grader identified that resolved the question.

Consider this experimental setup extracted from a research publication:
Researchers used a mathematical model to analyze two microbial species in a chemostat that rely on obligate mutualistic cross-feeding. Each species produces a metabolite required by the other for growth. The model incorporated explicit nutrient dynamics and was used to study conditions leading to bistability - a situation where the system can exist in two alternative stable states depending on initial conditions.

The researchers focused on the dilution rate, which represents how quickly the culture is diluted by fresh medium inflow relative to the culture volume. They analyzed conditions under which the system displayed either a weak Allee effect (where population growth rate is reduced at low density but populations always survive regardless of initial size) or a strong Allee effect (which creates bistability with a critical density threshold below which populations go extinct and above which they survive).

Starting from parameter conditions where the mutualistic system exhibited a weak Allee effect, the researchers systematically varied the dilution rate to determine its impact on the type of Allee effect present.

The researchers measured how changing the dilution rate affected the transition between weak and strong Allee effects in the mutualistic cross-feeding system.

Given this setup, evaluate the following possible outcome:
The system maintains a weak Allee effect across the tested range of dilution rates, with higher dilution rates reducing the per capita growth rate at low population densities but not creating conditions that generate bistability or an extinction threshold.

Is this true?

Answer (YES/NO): NO